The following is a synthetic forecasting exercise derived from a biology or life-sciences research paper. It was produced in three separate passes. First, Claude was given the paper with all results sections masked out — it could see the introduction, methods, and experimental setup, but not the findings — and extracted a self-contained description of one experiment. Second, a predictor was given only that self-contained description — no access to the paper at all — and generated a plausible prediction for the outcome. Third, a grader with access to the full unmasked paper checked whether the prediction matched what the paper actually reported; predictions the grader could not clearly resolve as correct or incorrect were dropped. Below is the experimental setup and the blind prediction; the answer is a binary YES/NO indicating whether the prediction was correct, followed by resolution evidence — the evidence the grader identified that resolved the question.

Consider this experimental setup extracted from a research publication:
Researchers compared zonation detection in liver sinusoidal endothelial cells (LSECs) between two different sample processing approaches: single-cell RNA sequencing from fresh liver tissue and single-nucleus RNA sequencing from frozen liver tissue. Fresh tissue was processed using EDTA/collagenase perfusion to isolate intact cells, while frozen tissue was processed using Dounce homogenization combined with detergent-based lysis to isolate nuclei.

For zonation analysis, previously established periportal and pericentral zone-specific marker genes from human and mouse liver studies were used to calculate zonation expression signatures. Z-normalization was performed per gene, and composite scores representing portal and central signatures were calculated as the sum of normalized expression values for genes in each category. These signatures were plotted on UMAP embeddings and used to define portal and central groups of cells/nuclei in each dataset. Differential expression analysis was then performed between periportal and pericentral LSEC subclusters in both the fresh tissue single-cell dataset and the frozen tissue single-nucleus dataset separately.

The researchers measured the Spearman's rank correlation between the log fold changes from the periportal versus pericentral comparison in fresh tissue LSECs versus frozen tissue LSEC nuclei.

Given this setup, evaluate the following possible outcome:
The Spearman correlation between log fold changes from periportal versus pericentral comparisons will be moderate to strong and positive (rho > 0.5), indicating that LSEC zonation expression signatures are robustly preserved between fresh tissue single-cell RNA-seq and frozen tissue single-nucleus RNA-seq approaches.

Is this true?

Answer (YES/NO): NO